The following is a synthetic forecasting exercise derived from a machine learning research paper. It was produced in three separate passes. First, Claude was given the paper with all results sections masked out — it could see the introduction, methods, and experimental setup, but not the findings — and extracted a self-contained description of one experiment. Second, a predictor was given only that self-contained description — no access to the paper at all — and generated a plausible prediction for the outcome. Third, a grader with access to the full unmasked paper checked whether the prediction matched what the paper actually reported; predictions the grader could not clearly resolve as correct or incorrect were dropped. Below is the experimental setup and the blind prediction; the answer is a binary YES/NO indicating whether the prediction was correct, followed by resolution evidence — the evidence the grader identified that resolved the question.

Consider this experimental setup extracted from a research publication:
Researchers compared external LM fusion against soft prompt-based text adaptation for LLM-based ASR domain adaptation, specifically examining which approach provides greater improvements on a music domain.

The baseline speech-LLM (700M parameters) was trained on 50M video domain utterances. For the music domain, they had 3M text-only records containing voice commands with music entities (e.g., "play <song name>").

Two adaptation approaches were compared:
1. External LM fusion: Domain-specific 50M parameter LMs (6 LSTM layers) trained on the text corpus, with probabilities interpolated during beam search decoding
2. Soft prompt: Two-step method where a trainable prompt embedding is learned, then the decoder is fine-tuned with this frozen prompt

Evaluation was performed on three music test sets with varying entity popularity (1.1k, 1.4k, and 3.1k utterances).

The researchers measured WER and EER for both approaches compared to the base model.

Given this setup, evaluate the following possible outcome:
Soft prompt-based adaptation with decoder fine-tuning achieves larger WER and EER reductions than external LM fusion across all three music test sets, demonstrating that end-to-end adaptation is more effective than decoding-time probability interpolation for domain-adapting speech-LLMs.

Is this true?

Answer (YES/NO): NO